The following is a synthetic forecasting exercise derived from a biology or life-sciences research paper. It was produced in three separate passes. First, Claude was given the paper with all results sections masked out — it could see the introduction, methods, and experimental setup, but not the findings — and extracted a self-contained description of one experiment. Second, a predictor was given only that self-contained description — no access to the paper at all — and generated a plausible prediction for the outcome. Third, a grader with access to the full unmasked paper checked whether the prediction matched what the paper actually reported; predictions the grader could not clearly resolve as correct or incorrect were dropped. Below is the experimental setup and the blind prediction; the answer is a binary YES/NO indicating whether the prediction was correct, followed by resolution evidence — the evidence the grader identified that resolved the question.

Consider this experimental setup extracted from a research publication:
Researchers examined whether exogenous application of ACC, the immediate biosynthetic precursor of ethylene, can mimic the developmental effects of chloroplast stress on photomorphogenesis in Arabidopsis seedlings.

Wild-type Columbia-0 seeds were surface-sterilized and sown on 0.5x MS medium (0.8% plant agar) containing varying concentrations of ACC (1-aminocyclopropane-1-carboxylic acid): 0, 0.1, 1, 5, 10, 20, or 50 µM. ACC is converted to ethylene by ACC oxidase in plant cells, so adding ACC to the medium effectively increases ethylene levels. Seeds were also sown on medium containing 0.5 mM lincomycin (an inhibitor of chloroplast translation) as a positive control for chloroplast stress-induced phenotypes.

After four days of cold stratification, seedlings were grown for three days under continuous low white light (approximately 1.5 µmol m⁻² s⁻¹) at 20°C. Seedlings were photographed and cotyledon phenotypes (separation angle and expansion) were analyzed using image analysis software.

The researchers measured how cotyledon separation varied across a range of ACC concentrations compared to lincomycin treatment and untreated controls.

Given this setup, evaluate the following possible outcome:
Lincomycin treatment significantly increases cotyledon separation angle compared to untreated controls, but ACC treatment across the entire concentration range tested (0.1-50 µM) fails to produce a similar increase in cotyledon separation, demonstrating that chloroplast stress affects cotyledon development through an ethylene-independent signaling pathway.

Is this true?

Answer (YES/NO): NO